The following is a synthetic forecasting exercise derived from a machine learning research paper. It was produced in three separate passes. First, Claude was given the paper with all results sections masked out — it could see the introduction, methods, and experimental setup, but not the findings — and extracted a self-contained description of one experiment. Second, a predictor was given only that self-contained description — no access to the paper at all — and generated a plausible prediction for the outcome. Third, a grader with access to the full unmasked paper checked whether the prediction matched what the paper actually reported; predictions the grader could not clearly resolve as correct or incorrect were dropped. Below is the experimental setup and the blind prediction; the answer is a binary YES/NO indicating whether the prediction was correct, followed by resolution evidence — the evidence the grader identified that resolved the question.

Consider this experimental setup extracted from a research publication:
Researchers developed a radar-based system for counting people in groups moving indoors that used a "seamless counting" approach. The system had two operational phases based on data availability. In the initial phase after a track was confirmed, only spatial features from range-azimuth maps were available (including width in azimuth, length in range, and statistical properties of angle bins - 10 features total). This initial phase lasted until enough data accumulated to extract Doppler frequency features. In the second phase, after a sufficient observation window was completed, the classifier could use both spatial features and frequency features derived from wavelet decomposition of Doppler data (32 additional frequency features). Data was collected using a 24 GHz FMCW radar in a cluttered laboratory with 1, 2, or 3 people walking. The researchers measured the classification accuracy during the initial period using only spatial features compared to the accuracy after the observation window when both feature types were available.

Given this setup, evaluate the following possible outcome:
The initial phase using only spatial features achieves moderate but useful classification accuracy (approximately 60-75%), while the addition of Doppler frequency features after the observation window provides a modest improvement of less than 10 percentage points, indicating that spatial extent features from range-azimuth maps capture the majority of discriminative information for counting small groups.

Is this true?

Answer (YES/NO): NO